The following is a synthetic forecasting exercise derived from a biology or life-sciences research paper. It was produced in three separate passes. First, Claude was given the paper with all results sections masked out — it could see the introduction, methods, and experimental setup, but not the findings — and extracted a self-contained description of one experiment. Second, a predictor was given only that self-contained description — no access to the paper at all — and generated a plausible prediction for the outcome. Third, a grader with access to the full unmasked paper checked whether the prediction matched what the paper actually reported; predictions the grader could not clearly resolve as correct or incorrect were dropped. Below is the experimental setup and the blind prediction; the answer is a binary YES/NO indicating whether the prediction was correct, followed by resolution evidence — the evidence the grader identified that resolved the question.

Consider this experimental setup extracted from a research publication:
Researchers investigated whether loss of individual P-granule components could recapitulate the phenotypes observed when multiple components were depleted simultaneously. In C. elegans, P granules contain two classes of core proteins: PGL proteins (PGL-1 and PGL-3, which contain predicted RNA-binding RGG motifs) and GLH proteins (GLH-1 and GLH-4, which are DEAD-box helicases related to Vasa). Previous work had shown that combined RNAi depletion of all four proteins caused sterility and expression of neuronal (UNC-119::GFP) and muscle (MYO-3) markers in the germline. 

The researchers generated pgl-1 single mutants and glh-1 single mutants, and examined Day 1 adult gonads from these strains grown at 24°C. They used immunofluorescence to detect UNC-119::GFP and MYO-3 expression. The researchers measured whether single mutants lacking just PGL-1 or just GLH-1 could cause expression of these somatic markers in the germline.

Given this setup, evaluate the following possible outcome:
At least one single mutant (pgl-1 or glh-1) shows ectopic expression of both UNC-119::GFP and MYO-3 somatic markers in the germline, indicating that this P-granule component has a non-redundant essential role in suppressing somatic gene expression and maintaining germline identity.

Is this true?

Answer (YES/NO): YES